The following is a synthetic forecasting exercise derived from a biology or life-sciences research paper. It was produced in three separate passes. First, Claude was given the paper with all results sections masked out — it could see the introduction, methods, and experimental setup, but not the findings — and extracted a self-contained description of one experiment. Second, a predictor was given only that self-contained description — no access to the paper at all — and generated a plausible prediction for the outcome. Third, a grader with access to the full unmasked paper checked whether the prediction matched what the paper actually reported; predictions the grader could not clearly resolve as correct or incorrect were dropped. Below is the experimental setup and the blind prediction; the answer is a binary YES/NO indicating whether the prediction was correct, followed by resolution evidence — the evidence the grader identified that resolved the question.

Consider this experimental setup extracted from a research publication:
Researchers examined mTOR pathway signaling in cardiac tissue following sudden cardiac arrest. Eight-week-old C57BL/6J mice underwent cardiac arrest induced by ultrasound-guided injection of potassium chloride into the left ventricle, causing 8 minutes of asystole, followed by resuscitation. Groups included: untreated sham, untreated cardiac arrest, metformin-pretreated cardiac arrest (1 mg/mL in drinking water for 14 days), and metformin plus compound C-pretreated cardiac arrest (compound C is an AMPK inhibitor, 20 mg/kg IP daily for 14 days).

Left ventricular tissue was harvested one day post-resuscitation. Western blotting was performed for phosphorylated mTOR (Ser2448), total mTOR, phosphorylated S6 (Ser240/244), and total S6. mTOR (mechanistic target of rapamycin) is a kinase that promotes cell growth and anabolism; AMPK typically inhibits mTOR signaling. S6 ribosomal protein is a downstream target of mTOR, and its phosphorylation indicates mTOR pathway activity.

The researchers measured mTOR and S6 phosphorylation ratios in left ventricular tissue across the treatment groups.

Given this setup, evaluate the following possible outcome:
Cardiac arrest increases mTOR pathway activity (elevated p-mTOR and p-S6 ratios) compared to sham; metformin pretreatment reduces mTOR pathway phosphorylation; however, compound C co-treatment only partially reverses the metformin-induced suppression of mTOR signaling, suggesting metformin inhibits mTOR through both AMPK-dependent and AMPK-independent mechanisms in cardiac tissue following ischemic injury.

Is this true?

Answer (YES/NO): NO